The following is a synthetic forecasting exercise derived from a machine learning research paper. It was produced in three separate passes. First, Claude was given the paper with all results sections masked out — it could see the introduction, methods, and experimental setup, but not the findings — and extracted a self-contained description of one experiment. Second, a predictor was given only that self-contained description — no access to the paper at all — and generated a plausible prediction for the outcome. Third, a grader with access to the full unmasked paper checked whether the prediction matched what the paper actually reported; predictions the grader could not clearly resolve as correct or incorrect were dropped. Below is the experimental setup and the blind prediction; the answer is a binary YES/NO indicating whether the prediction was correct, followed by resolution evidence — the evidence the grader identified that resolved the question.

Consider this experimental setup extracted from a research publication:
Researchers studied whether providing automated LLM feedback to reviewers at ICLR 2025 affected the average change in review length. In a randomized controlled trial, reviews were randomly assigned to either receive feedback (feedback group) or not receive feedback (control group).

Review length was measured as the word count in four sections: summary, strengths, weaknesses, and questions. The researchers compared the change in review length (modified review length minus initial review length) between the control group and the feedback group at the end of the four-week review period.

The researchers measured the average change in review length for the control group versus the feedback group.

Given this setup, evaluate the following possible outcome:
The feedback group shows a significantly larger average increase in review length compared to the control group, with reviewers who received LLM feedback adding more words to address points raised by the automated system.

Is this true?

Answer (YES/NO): YES